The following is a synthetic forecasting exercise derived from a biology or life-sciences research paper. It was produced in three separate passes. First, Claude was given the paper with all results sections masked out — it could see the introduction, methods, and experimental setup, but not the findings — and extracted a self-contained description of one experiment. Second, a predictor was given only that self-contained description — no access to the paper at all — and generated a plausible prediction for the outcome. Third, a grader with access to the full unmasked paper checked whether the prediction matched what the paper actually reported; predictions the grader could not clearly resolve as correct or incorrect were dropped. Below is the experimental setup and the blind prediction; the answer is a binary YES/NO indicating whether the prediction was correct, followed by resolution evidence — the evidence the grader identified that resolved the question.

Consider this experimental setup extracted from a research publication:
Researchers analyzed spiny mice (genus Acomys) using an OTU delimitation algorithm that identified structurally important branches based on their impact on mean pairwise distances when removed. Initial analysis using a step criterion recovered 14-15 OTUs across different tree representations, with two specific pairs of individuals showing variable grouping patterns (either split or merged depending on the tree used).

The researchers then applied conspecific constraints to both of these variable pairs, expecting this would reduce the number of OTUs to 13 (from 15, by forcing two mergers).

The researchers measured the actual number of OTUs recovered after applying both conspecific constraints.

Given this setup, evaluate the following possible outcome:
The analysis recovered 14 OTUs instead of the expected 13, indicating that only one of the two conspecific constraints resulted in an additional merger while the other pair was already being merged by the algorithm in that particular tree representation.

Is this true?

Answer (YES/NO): NO